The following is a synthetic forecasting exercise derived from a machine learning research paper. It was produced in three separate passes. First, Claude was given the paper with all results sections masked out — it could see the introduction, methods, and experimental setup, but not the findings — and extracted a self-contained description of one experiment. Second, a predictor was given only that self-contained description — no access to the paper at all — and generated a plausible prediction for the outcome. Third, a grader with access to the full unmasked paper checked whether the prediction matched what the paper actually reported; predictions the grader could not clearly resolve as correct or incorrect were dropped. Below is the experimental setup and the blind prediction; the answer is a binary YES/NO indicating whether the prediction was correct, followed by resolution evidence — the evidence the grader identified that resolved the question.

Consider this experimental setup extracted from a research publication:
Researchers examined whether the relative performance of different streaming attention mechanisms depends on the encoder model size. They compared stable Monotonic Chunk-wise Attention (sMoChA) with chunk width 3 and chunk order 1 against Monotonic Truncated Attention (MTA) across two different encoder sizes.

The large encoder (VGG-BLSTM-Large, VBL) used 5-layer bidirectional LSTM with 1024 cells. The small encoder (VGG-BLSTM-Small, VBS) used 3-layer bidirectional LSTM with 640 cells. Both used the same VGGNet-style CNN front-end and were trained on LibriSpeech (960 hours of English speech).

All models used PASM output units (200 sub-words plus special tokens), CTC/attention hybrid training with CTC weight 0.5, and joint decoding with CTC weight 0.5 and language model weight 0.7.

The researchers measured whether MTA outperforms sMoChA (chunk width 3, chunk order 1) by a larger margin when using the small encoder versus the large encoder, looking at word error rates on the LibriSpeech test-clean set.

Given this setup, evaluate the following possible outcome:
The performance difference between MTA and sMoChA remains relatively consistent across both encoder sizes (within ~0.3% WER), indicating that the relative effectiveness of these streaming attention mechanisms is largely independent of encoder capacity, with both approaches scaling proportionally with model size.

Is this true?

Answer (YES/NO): NO